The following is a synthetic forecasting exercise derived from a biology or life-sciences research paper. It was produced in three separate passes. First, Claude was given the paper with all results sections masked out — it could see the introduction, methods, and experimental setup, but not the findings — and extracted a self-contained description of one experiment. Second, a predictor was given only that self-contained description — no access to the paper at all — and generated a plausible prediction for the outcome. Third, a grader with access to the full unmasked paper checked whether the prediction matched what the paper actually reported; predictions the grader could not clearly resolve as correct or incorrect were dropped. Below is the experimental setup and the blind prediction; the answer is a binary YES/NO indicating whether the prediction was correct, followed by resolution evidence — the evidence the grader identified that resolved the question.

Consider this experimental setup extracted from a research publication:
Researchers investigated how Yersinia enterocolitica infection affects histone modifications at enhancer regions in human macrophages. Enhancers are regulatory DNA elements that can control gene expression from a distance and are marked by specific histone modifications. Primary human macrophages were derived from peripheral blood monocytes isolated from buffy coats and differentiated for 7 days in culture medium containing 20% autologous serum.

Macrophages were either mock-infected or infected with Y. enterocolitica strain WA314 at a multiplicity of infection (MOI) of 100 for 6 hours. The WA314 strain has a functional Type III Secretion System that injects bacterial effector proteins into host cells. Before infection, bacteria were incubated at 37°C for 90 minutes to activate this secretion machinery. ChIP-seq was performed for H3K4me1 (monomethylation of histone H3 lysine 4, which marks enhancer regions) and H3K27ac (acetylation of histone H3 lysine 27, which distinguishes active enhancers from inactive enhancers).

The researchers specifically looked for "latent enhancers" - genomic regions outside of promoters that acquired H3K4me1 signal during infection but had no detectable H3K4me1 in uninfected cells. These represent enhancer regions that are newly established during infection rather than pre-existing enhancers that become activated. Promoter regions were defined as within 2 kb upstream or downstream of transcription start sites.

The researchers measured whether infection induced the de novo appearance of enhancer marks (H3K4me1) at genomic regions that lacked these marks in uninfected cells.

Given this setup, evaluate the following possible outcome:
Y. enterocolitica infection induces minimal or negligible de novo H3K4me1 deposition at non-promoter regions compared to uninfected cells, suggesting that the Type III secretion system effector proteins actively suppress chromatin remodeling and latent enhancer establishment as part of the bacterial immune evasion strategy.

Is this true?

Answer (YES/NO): NO